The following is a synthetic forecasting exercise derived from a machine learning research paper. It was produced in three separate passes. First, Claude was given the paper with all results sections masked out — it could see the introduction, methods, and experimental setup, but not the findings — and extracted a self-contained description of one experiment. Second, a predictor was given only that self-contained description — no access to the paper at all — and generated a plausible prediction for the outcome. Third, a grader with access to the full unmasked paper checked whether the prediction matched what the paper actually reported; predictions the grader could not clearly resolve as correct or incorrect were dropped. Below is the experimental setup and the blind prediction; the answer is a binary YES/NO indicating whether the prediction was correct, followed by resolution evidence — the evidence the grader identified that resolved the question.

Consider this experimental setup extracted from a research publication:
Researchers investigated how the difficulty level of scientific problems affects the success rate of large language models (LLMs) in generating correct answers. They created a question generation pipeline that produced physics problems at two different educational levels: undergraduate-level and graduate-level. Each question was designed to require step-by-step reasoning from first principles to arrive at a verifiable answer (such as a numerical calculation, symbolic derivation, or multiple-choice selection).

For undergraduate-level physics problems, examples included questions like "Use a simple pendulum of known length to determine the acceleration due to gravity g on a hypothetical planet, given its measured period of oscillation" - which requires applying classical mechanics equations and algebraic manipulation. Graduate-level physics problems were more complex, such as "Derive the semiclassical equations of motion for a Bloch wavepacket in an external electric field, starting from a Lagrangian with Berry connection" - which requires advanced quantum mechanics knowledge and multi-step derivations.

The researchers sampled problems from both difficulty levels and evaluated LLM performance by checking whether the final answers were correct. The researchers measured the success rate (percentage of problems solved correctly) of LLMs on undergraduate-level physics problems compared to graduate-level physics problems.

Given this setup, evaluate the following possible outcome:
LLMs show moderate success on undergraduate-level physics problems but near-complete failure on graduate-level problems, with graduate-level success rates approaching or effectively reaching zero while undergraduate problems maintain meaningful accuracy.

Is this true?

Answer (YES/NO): NO